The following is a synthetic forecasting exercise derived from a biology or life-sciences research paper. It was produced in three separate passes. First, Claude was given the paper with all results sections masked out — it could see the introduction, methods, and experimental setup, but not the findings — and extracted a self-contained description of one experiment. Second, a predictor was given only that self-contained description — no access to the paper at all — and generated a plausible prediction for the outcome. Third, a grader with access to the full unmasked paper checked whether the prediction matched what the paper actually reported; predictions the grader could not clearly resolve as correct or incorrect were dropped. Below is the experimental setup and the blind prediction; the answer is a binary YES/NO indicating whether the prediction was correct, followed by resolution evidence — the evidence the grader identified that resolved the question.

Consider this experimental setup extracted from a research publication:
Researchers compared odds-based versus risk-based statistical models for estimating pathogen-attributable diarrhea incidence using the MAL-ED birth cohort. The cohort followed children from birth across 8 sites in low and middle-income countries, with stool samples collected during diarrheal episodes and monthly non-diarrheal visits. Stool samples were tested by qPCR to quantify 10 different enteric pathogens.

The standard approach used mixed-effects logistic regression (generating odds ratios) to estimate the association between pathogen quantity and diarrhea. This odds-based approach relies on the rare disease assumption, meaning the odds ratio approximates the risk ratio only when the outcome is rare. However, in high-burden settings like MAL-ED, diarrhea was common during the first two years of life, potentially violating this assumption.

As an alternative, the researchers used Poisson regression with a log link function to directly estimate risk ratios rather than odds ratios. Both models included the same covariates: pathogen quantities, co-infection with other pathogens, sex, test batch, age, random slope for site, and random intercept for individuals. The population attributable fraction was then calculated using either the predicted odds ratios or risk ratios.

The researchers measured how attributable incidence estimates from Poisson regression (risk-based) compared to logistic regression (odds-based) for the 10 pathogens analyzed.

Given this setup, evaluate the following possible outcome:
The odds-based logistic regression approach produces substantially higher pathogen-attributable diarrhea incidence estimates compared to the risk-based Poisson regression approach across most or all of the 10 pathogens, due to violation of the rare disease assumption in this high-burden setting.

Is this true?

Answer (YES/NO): YES